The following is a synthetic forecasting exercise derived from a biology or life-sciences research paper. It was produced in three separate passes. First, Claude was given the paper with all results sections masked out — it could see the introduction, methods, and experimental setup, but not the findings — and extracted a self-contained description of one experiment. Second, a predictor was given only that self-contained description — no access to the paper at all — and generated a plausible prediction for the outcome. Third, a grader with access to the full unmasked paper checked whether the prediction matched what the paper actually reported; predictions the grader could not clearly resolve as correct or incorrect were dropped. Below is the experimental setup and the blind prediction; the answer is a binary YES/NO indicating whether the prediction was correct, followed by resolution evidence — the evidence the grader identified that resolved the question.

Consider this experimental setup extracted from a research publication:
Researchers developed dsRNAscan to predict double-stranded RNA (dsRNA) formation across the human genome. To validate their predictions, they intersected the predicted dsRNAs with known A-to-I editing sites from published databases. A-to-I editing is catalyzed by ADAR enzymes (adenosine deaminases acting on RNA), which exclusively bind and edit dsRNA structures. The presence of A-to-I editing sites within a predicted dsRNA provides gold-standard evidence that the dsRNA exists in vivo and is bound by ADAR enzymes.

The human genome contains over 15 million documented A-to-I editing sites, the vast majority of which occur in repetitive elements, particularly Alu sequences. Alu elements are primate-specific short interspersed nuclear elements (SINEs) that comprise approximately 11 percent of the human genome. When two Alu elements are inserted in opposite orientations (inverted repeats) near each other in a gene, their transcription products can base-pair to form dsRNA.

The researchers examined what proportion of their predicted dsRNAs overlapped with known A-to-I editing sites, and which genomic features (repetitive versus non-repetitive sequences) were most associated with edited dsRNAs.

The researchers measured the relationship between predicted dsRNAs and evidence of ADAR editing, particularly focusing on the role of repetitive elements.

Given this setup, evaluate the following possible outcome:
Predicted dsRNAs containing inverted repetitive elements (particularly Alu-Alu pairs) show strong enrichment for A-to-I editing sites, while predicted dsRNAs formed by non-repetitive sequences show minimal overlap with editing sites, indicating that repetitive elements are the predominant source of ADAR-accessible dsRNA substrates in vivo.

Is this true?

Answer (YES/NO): YES